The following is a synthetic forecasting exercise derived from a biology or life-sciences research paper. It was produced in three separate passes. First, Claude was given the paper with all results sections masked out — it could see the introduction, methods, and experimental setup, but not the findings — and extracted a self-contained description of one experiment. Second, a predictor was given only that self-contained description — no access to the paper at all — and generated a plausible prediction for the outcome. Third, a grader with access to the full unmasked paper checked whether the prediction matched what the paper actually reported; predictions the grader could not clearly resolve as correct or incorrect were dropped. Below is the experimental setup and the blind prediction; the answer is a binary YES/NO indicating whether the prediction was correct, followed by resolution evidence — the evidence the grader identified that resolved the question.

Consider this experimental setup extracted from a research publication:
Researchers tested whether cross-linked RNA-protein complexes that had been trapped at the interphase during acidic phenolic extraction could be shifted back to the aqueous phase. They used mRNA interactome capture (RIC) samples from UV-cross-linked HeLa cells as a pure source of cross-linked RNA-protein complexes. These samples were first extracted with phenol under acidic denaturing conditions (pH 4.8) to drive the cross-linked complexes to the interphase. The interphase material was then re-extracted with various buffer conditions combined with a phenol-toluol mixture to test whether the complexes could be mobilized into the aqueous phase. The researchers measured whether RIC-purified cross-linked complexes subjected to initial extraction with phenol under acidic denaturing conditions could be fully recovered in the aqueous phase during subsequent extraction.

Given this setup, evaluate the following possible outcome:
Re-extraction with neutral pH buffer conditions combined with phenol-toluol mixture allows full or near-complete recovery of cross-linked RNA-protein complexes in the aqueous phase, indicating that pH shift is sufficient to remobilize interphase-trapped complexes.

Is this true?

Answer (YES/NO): NO